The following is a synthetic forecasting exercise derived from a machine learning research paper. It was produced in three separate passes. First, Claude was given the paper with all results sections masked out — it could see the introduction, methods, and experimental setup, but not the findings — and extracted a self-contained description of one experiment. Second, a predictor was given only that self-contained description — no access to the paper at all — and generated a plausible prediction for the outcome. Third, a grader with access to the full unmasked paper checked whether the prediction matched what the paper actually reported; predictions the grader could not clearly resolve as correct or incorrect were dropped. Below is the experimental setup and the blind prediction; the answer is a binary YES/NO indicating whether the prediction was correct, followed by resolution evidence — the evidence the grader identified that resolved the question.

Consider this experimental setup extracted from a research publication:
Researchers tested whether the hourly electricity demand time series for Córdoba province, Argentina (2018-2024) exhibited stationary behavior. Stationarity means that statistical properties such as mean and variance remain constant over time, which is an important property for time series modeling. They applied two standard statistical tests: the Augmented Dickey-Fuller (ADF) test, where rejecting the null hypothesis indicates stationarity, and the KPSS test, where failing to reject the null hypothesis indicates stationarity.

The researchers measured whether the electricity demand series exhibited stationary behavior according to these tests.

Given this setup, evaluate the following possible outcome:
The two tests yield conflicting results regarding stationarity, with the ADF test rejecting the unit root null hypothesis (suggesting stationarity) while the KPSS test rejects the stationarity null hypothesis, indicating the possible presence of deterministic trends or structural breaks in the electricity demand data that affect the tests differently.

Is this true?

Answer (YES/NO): NO